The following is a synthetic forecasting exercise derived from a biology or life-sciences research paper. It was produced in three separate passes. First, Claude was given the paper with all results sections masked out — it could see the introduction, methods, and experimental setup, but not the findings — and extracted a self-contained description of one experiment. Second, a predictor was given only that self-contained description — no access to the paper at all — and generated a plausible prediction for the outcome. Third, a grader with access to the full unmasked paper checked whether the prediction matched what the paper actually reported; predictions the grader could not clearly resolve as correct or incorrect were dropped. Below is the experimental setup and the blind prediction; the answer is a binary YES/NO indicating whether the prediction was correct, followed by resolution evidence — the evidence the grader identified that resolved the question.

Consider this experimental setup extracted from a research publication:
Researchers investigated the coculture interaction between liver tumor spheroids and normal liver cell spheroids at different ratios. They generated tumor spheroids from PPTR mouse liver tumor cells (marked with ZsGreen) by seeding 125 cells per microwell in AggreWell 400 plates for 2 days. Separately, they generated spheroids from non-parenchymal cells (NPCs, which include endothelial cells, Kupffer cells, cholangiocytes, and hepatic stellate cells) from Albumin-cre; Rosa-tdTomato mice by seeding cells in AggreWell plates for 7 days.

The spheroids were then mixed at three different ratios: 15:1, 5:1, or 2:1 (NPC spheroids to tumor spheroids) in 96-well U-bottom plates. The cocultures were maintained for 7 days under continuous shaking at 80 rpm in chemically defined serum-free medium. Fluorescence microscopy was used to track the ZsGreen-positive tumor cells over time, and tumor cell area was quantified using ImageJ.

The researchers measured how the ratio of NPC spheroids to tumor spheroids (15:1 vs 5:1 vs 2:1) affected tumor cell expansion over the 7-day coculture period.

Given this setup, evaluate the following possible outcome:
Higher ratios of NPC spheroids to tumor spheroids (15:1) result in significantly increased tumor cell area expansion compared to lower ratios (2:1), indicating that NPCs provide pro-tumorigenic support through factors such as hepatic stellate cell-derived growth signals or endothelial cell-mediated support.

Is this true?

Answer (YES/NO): NO